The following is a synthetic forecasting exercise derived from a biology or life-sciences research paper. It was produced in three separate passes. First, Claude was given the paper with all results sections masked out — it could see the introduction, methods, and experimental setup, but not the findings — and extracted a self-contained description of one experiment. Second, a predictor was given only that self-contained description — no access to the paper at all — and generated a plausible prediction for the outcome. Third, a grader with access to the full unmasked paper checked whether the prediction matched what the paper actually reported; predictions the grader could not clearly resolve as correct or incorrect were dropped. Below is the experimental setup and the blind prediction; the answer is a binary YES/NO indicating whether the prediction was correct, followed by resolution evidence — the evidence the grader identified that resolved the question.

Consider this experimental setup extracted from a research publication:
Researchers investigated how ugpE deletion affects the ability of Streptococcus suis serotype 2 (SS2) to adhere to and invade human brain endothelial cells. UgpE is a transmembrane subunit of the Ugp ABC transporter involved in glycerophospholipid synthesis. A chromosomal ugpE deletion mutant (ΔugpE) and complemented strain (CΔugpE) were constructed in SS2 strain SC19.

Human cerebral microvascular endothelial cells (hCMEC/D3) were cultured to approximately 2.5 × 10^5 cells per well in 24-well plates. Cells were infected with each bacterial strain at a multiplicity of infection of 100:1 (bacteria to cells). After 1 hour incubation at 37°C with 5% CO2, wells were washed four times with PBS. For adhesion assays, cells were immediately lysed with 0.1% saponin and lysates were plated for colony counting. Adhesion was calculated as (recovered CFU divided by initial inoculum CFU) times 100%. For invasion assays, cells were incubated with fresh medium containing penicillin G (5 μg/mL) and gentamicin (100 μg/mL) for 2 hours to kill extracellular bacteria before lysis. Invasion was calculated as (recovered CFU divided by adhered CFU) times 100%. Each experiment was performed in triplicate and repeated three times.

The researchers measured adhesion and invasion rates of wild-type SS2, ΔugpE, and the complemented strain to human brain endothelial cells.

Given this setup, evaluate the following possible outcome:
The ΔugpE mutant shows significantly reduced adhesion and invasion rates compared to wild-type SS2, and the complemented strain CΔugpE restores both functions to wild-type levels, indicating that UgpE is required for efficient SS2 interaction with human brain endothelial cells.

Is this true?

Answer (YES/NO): NO